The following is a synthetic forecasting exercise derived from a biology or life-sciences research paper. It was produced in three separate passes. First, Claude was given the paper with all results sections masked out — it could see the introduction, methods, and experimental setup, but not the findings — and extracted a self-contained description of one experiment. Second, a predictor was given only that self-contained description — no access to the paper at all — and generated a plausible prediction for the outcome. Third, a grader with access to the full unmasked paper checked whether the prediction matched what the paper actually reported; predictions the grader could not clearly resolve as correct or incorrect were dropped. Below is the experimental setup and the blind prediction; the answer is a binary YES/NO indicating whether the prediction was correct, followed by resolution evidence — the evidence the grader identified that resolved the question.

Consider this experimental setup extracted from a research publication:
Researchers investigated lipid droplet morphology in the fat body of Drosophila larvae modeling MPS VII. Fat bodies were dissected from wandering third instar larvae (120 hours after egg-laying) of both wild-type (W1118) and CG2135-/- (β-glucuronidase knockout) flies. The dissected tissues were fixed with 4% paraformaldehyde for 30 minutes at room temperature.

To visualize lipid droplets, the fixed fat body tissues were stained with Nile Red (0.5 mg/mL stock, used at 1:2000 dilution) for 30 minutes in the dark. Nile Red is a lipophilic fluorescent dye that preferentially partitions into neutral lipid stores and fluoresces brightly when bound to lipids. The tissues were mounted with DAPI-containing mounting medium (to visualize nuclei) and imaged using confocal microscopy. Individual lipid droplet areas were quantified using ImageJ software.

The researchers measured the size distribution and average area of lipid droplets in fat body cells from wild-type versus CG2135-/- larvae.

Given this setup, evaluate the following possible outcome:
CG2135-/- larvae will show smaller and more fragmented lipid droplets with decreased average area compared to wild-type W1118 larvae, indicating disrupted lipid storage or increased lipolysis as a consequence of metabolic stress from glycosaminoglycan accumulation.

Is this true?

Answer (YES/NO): YES